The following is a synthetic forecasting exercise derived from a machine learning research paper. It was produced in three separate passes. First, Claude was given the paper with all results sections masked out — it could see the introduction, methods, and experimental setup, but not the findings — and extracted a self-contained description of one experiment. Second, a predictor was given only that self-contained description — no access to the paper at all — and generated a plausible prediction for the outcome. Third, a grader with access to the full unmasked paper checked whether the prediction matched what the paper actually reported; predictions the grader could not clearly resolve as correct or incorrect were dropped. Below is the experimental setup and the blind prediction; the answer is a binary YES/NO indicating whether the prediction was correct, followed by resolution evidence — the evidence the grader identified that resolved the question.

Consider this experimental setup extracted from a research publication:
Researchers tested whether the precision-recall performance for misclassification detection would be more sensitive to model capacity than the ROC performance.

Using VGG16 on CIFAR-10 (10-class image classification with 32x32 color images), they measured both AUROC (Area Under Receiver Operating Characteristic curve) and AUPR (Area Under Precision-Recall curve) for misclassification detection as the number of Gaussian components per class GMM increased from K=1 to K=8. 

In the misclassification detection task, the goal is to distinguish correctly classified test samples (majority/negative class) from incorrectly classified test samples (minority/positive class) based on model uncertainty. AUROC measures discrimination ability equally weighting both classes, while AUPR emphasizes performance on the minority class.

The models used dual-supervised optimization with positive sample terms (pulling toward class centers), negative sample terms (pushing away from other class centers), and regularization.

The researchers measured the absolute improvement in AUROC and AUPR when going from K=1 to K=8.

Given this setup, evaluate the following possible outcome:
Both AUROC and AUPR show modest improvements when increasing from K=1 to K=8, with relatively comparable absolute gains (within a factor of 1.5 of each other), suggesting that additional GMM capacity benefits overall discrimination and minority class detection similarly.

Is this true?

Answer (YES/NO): NO